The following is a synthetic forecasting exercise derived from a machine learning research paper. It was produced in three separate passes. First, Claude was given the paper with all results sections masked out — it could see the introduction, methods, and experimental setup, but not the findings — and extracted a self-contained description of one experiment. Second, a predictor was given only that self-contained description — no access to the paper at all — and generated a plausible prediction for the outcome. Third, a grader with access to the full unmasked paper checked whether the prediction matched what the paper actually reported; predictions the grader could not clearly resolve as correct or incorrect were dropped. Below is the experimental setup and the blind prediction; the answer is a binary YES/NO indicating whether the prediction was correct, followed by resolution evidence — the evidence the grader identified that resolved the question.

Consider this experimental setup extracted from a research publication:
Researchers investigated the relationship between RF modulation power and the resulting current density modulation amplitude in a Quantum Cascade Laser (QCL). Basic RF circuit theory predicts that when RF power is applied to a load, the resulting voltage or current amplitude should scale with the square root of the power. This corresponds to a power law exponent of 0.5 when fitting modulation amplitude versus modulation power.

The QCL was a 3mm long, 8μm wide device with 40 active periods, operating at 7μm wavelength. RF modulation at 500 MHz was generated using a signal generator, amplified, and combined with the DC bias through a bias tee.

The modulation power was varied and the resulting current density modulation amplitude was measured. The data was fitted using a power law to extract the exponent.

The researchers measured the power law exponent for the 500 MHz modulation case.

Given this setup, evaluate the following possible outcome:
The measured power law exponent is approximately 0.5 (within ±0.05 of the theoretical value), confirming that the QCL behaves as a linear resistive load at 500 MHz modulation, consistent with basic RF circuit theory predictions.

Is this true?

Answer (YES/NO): YES